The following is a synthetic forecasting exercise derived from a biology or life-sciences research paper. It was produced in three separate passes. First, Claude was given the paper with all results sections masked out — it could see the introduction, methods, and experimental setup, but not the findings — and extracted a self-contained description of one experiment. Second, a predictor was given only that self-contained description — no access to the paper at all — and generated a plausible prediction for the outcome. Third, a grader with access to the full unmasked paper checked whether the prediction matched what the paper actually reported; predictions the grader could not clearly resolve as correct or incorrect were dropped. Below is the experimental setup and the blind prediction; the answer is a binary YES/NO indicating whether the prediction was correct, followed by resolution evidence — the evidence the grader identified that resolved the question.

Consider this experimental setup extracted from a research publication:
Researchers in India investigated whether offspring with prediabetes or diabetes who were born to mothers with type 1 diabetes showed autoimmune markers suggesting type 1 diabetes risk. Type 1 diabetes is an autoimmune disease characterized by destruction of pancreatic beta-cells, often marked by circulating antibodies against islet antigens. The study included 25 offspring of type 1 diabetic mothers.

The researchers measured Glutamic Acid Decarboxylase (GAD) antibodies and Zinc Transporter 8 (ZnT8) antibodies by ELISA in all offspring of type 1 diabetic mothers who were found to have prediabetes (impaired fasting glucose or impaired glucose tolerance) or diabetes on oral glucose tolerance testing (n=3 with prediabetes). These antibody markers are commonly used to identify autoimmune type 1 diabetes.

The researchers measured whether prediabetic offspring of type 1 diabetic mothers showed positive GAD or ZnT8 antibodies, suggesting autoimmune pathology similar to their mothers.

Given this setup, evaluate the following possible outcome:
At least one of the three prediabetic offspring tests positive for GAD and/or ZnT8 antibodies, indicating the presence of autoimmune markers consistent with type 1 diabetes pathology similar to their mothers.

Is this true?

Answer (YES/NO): NO